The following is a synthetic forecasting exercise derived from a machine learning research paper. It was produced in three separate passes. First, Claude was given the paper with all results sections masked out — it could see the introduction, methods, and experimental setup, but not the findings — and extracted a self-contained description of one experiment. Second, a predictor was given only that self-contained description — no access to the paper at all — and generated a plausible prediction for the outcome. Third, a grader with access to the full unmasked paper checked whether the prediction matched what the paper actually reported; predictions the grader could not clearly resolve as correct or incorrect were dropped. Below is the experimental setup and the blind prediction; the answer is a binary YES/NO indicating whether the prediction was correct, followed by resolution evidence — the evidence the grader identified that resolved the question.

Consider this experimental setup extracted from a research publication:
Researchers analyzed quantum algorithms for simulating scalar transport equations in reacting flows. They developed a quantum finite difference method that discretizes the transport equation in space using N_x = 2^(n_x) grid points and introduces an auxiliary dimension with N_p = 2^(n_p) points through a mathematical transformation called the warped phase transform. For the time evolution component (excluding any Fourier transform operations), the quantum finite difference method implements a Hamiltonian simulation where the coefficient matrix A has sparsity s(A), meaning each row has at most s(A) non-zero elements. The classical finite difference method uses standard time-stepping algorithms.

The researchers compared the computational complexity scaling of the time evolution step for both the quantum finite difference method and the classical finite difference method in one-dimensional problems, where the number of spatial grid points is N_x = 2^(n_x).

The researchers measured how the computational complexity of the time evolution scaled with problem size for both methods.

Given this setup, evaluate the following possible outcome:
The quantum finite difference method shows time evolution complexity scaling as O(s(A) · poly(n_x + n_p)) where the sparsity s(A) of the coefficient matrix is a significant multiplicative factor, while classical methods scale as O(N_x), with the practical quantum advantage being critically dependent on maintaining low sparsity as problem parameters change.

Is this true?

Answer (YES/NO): NO